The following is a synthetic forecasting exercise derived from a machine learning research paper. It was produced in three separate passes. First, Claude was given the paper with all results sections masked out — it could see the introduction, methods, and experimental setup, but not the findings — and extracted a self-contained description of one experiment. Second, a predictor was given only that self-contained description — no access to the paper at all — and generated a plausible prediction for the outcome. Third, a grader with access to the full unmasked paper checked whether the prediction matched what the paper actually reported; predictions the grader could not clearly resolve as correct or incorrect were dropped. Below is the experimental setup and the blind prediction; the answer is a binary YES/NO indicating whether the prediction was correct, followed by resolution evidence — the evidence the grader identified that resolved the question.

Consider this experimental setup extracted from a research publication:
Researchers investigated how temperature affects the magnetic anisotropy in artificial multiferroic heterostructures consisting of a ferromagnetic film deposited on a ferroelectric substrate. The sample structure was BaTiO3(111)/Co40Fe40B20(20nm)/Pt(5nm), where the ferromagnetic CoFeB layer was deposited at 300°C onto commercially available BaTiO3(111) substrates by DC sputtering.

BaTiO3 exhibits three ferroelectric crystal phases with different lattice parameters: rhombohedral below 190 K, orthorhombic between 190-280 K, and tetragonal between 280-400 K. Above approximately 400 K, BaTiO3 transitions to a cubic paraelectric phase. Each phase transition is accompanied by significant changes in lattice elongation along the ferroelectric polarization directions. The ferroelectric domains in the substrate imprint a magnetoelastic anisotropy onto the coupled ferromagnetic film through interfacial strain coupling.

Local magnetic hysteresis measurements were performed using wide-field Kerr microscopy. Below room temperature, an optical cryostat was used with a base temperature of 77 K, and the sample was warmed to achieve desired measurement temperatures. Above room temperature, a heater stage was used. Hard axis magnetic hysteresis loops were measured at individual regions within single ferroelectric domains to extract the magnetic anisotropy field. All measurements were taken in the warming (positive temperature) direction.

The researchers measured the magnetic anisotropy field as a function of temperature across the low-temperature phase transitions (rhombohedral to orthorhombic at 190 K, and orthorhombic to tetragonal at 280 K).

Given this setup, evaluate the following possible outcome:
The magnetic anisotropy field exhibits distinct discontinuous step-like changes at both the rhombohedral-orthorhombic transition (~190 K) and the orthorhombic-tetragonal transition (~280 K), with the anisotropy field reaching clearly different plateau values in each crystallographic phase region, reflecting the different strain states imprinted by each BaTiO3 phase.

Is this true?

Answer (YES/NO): NO